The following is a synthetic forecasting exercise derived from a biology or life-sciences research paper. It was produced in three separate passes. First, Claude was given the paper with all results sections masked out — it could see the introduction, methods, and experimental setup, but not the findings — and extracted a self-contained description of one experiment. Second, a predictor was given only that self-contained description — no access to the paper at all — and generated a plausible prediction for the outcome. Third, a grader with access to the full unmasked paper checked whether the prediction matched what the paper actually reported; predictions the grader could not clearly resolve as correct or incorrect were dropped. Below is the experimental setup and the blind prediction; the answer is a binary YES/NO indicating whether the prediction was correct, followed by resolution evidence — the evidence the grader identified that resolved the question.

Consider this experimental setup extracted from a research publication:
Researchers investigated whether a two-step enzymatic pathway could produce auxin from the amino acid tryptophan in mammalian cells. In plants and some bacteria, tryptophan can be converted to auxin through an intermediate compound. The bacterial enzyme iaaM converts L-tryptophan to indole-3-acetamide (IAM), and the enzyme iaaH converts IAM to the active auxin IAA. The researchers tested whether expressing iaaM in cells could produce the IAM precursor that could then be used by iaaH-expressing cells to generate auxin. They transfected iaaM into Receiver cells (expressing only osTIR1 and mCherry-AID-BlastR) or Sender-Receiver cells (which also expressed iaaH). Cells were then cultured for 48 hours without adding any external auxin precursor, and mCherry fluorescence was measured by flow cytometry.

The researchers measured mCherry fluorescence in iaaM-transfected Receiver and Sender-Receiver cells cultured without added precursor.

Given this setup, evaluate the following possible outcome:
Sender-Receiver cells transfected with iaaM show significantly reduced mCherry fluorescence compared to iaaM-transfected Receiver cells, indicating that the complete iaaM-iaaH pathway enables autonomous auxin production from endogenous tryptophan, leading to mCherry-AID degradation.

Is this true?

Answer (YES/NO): YES